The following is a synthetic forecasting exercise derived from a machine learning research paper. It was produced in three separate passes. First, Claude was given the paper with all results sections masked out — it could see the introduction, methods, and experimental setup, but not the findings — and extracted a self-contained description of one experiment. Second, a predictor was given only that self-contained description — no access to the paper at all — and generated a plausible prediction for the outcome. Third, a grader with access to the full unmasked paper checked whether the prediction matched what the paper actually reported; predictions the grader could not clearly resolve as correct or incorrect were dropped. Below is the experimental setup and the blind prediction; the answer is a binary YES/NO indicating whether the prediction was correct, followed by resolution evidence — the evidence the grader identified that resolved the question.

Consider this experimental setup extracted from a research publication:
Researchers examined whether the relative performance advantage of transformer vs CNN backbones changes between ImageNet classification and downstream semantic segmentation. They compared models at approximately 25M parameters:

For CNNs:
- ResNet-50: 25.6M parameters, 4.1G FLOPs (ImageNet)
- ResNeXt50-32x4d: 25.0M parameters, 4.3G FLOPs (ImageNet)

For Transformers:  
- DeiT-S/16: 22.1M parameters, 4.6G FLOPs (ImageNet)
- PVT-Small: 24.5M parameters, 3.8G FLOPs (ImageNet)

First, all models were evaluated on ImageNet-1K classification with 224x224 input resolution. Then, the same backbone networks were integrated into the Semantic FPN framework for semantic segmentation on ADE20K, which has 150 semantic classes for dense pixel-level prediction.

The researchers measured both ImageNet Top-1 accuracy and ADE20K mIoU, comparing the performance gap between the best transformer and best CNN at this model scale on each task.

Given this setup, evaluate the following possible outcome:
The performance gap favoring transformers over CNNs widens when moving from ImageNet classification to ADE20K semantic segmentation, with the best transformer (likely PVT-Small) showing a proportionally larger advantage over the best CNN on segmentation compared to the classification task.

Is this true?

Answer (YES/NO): YES